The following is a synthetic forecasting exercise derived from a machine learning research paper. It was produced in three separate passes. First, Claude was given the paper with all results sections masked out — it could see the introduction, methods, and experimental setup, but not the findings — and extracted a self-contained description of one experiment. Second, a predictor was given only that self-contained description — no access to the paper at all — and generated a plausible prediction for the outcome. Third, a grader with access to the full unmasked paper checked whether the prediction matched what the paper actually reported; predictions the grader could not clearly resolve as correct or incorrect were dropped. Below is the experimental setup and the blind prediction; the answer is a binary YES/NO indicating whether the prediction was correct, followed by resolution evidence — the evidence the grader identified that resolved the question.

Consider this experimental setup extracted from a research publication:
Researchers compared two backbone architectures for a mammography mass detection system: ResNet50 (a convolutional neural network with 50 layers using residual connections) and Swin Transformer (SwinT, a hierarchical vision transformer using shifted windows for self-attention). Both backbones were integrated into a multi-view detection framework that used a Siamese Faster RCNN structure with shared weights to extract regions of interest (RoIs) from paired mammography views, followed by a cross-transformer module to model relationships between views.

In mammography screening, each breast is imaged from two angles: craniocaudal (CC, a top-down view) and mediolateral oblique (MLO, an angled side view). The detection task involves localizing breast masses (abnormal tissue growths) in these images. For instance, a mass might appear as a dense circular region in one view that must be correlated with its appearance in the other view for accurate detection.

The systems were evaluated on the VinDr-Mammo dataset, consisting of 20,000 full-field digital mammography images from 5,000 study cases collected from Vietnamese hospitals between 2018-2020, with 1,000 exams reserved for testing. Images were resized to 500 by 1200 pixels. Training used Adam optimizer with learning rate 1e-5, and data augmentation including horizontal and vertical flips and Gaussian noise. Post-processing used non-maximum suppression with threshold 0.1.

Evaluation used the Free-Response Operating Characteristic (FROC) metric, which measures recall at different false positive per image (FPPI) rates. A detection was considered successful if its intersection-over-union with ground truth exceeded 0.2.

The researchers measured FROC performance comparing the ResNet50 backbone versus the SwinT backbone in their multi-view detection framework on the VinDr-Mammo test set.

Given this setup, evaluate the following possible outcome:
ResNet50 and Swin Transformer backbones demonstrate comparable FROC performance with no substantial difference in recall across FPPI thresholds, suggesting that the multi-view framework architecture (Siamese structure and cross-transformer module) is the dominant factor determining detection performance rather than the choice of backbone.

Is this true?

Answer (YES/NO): NO